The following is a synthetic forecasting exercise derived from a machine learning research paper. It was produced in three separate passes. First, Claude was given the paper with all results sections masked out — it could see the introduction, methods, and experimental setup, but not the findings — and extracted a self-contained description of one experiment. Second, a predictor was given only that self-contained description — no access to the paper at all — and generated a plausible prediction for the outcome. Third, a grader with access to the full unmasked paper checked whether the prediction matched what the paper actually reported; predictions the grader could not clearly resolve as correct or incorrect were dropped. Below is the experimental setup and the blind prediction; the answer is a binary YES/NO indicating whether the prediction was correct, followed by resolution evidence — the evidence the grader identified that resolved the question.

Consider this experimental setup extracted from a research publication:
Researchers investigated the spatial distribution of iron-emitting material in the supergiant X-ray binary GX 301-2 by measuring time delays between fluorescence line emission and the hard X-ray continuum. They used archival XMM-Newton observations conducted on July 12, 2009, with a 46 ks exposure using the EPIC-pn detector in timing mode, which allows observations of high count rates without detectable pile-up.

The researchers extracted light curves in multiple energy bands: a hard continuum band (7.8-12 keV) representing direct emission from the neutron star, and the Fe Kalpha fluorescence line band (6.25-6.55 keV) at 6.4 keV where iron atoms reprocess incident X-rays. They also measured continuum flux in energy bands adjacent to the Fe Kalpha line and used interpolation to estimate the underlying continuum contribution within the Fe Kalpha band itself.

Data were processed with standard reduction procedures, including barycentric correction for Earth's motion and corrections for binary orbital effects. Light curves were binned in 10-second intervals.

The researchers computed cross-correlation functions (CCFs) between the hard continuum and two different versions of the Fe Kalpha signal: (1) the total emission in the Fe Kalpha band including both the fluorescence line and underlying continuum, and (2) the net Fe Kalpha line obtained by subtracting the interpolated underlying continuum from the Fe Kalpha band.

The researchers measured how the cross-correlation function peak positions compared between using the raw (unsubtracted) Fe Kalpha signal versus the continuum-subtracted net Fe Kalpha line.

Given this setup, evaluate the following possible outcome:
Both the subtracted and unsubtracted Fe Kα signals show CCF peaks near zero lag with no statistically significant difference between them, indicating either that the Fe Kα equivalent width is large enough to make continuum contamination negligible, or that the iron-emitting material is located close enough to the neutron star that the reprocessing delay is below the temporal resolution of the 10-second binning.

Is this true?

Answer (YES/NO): NO